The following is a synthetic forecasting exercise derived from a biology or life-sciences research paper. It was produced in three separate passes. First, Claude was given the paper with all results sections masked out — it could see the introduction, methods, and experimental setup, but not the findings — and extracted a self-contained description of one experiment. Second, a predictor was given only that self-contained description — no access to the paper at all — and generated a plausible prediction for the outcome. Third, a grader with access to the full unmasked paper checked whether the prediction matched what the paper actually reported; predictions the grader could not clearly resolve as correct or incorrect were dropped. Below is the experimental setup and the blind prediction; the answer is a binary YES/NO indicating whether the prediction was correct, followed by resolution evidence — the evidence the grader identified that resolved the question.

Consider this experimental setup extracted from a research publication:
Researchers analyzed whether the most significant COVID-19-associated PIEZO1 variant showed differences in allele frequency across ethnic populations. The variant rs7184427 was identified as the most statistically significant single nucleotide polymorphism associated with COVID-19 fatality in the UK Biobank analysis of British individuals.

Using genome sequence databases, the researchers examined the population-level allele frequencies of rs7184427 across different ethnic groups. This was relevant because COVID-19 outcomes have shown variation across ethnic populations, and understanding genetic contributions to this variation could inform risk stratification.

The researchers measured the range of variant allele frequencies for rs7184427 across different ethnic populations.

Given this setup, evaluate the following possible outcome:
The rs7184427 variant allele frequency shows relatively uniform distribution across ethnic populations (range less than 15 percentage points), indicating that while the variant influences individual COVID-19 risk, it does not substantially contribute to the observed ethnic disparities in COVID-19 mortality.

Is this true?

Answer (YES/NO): NO